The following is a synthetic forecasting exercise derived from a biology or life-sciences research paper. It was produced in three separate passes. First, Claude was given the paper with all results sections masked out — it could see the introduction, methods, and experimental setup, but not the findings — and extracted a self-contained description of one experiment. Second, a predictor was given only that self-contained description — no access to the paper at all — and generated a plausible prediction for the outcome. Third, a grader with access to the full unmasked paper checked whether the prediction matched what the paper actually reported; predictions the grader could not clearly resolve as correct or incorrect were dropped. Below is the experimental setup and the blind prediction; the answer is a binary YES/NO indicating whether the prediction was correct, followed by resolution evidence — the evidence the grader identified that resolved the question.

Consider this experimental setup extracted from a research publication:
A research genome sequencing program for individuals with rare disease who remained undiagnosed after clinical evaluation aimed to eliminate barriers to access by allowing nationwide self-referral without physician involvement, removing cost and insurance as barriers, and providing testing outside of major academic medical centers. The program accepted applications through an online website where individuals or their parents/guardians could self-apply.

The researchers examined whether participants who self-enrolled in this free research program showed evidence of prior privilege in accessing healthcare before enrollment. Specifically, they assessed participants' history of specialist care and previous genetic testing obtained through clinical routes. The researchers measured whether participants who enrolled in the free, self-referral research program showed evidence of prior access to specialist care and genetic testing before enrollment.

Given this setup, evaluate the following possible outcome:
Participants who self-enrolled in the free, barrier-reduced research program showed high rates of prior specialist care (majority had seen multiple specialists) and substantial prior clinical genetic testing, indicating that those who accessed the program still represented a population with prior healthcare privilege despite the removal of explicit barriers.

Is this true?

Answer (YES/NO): YES